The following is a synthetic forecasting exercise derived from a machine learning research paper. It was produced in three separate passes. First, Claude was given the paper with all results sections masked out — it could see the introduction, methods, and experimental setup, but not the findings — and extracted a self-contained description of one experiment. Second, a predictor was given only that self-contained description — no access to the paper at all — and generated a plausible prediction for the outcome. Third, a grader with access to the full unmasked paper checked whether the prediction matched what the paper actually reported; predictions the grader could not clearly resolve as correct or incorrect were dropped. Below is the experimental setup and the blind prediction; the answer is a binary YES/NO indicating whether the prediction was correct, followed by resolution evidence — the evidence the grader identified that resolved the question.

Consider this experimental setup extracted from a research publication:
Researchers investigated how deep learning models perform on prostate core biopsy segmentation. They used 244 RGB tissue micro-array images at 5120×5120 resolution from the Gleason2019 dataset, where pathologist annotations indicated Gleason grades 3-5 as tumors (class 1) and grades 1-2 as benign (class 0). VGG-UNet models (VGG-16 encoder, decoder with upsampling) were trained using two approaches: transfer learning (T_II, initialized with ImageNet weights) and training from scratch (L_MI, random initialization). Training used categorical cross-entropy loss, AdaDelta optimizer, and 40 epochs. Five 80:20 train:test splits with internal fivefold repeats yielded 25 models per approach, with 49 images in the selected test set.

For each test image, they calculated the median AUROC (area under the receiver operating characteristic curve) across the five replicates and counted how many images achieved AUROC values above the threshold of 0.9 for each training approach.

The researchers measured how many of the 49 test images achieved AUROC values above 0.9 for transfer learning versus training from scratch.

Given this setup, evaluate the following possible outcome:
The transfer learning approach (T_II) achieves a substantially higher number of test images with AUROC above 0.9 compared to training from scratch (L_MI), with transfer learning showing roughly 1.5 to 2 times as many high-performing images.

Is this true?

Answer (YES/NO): NO